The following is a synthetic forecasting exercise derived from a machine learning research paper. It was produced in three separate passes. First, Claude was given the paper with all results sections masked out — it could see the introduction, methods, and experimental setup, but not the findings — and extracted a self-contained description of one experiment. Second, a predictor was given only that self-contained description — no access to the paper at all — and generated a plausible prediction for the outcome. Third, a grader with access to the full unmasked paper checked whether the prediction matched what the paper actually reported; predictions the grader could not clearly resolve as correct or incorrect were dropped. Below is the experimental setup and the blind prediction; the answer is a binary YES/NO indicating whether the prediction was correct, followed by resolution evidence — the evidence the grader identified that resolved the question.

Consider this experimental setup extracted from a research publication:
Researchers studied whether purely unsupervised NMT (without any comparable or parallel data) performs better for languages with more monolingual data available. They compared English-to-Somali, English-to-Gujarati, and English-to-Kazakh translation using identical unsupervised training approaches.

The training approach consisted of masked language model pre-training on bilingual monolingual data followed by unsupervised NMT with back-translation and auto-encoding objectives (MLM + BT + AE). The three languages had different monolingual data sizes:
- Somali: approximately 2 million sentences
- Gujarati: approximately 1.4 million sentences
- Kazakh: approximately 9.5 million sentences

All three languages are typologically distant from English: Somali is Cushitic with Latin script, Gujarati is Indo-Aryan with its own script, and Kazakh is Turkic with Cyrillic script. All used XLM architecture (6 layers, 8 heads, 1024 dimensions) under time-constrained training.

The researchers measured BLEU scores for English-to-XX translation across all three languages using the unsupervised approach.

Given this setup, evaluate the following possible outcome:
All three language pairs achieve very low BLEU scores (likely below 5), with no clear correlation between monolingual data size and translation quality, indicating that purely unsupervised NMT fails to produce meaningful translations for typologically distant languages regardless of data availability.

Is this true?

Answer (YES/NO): NO